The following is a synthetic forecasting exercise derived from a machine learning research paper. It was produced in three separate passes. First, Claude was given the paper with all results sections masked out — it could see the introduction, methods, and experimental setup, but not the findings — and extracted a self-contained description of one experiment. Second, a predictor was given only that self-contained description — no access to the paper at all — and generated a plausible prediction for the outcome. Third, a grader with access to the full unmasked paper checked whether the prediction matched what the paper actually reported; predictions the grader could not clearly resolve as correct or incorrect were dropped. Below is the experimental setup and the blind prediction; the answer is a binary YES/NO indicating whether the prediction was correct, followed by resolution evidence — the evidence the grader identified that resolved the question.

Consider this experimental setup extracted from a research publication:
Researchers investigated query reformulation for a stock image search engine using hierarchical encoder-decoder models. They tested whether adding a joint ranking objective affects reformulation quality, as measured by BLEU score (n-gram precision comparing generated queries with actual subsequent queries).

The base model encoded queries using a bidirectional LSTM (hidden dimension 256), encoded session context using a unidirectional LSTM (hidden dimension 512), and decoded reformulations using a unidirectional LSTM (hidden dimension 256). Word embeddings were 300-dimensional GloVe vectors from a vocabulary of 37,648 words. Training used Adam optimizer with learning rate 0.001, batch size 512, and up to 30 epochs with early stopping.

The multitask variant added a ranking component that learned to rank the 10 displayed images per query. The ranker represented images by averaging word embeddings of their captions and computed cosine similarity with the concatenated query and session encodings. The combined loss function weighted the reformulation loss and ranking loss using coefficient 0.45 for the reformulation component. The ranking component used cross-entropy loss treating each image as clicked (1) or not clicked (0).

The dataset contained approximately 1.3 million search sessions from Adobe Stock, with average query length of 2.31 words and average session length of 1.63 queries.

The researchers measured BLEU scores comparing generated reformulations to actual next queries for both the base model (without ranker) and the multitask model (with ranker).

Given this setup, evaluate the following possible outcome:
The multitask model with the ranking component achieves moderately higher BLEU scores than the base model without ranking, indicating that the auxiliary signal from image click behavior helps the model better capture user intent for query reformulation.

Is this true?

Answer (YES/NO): YES